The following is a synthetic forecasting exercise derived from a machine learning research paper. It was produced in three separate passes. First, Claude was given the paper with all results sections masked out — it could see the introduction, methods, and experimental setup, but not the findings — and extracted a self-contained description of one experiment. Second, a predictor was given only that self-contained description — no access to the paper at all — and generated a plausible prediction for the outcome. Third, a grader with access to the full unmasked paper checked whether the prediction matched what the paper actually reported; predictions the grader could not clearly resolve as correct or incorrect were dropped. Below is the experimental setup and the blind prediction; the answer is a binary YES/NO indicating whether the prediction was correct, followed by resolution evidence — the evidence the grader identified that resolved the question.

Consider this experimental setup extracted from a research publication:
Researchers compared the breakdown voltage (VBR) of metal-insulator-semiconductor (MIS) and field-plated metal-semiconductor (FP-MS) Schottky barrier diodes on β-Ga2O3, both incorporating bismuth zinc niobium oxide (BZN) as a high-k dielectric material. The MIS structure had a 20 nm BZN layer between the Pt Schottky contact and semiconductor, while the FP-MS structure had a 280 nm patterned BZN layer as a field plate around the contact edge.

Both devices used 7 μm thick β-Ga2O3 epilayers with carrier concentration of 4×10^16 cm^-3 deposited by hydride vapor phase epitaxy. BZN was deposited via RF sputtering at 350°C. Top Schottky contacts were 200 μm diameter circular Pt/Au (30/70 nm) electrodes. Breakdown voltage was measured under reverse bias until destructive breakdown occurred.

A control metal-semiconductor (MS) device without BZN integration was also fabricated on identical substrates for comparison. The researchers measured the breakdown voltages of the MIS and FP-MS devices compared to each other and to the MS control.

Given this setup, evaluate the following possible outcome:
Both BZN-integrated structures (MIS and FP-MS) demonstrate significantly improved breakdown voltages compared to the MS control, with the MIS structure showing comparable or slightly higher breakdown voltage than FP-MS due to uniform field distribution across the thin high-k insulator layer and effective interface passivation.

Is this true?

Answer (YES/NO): NO